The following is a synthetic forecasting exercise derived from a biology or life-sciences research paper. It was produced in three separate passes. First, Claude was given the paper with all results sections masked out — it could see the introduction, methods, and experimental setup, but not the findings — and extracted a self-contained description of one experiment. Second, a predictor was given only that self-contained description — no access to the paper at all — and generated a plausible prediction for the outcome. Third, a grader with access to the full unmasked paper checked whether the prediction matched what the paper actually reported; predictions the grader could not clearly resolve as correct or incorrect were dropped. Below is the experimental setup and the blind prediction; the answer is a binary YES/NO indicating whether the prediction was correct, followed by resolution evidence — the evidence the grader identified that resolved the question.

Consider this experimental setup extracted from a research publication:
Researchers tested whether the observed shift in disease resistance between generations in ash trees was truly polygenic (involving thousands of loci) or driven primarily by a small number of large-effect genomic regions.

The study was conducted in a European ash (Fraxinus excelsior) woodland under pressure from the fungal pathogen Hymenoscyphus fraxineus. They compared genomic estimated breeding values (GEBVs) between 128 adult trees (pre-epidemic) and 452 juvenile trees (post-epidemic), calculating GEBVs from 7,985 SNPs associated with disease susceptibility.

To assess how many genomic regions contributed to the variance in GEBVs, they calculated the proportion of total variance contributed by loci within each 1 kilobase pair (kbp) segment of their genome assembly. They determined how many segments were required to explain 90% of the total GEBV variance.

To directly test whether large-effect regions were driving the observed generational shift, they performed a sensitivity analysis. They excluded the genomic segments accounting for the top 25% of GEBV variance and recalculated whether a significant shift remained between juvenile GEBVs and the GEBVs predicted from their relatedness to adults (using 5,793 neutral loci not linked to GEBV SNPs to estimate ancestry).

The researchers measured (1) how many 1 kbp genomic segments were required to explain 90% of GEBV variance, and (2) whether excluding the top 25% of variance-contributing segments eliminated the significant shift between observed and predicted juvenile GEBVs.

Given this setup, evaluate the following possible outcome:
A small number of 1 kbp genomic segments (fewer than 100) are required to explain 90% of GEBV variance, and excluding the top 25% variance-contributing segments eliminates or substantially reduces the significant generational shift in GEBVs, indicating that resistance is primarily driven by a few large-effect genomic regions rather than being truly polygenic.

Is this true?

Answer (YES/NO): NO